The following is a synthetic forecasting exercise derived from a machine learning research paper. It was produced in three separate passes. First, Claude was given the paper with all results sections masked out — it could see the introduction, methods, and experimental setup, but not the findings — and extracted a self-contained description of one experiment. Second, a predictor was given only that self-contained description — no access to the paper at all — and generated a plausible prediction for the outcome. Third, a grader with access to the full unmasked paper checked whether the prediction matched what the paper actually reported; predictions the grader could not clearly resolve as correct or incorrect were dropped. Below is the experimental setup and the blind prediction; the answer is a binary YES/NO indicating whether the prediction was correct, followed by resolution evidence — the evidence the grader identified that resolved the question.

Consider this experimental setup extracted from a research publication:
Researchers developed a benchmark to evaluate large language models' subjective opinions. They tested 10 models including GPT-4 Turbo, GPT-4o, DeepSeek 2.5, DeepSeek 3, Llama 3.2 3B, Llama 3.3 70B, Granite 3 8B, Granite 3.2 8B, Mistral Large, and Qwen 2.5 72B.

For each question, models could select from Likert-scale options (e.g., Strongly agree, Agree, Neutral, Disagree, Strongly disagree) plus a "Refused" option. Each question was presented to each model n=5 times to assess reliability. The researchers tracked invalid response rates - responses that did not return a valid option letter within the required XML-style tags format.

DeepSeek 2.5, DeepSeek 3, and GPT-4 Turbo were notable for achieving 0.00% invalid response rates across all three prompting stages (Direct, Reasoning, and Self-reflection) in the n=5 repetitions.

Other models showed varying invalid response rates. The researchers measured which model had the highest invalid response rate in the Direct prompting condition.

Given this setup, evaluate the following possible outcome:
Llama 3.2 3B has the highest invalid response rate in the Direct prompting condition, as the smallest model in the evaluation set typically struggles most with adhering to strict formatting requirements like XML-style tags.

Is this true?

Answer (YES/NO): NO